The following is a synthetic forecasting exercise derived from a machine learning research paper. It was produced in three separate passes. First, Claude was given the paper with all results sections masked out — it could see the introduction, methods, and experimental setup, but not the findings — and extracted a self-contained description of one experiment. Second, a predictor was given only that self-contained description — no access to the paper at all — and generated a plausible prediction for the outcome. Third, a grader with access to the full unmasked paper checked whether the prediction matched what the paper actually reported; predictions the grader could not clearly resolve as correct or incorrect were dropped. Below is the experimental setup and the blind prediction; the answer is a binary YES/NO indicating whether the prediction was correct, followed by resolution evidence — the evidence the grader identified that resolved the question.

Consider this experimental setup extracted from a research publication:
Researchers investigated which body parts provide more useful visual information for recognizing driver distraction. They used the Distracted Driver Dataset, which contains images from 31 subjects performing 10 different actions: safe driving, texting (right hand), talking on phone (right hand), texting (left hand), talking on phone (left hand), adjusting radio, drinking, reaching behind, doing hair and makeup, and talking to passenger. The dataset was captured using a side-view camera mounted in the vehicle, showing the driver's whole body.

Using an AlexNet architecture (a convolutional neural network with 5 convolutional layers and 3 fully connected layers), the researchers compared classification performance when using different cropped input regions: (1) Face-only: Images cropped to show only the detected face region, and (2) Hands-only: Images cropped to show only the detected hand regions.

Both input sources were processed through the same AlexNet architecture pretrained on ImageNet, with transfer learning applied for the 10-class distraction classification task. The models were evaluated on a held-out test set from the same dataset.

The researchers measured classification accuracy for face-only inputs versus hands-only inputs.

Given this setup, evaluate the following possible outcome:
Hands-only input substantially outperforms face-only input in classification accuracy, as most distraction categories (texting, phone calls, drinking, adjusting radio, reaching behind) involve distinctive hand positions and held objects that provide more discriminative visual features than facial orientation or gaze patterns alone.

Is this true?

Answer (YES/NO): YES